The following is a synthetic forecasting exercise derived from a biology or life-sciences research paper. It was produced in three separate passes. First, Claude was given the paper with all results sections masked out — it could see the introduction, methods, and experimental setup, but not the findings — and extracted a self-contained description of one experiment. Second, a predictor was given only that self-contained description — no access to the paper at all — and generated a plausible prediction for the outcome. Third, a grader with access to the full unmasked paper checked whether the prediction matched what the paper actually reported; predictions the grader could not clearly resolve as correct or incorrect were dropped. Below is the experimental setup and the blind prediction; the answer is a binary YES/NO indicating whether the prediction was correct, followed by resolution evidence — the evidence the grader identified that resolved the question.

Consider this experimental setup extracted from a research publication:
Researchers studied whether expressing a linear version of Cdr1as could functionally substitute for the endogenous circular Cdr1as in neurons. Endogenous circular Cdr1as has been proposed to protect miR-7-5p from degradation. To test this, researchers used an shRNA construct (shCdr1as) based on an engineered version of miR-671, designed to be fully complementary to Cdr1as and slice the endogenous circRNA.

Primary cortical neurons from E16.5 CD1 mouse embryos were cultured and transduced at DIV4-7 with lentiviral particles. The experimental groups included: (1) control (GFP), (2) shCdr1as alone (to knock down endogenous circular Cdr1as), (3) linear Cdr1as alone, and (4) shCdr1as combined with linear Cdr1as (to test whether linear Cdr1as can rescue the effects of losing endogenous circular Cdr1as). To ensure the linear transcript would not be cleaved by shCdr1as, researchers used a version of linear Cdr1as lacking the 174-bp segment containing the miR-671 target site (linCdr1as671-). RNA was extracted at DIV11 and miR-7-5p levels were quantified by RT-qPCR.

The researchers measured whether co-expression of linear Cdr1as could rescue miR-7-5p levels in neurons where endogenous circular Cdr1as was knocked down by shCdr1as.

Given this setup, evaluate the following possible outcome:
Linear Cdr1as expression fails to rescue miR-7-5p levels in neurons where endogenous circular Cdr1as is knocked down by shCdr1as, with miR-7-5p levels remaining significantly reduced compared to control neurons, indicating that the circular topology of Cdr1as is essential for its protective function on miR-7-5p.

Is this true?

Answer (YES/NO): YES